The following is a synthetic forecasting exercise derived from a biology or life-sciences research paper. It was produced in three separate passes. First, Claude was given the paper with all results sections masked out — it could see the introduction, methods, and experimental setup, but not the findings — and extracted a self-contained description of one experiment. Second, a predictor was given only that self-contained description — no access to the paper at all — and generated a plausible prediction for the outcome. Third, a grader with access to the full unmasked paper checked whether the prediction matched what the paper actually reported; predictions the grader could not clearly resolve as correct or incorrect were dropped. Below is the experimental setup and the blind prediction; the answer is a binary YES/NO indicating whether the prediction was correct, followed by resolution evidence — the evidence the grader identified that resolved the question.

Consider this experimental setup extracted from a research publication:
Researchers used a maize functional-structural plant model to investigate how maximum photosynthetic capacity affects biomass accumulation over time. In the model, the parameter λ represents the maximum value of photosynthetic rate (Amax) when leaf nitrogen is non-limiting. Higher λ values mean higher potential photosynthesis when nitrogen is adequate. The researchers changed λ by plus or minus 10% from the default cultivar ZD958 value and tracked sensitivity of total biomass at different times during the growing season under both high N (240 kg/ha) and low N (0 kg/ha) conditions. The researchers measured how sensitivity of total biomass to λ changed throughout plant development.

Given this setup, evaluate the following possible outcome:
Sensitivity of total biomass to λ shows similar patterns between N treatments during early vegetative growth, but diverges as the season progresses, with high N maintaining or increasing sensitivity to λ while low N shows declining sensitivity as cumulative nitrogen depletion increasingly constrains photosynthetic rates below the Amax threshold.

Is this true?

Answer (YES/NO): NO